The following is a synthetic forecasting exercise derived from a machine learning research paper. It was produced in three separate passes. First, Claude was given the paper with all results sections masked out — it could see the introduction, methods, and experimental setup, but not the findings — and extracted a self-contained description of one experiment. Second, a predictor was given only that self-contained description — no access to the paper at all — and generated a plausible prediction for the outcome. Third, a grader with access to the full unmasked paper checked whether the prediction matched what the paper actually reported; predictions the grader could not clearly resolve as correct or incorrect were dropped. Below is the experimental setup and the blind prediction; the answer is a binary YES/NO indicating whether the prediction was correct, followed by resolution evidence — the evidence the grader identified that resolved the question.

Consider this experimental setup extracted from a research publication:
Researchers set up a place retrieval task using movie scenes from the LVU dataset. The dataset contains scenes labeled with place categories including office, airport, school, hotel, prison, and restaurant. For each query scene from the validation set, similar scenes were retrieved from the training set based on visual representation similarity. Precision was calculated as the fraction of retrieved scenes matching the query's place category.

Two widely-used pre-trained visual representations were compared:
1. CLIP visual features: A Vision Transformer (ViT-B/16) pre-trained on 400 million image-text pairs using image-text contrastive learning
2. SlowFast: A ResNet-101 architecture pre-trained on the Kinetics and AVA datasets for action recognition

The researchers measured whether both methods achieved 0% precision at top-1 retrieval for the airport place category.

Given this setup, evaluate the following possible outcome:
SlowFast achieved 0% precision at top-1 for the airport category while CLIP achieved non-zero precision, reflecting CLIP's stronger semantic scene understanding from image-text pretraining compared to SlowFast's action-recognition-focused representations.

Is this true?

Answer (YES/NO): NO